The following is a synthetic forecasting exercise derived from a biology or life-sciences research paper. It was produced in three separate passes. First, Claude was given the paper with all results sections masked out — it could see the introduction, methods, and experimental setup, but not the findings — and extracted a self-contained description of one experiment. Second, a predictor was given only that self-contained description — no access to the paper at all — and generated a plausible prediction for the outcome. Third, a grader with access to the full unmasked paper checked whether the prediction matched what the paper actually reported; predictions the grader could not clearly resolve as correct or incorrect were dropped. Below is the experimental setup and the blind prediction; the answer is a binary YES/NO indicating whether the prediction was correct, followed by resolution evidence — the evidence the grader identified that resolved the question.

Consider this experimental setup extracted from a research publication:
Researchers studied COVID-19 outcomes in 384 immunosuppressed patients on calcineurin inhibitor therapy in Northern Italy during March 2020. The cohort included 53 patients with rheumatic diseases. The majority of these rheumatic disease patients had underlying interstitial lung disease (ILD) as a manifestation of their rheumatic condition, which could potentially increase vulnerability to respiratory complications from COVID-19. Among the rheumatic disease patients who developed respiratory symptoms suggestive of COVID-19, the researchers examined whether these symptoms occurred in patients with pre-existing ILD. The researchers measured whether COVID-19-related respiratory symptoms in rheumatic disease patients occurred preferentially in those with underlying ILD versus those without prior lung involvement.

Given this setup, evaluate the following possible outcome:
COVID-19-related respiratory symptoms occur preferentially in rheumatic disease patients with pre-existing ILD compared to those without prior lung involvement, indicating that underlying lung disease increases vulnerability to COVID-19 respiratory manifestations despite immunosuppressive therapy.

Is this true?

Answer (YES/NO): NO